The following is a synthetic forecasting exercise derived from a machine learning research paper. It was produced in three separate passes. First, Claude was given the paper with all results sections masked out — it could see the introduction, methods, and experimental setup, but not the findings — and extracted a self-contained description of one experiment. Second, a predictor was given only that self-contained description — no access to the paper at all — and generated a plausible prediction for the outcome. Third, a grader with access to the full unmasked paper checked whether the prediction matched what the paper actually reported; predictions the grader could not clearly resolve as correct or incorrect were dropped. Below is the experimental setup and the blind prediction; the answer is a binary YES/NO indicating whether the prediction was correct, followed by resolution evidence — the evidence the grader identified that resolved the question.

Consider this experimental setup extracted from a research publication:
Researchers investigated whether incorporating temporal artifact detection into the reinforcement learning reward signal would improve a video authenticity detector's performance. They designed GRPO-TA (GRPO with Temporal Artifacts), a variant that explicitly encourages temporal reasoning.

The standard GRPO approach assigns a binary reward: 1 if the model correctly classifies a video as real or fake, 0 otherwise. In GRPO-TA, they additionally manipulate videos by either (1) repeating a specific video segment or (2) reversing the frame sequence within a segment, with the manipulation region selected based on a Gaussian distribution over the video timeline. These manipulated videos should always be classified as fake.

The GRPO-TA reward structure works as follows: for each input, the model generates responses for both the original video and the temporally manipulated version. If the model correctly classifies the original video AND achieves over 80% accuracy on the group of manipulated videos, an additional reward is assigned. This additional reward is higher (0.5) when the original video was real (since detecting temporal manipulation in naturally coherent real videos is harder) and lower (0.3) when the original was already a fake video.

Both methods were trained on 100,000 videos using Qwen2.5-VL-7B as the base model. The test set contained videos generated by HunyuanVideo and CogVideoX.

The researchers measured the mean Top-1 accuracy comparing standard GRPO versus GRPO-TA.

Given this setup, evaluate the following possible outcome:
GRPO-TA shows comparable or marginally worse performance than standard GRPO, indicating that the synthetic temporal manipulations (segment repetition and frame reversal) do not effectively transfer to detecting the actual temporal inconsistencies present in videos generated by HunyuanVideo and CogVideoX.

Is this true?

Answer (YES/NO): NO